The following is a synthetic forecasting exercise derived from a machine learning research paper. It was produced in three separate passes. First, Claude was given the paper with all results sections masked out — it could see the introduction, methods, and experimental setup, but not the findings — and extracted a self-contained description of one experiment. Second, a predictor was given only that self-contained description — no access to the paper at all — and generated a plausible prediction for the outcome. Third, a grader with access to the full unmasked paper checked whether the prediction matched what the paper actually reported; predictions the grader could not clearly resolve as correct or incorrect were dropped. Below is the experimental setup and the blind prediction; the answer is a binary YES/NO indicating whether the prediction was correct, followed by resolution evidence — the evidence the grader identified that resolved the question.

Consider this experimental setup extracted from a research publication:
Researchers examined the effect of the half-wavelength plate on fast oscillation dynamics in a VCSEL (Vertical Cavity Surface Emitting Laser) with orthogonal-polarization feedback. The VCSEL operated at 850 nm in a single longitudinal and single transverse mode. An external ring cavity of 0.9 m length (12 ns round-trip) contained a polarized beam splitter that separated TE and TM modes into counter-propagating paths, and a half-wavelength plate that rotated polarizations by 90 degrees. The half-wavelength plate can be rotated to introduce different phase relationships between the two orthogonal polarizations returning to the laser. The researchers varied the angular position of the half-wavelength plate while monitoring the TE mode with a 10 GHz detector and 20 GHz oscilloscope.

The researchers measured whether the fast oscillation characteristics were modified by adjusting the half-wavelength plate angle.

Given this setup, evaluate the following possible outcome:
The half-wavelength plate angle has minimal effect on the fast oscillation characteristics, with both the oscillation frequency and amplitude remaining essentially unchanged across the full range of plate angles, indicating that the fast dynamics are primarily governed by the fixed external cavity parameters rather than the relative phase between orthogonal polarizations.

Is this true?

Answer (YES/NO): NO